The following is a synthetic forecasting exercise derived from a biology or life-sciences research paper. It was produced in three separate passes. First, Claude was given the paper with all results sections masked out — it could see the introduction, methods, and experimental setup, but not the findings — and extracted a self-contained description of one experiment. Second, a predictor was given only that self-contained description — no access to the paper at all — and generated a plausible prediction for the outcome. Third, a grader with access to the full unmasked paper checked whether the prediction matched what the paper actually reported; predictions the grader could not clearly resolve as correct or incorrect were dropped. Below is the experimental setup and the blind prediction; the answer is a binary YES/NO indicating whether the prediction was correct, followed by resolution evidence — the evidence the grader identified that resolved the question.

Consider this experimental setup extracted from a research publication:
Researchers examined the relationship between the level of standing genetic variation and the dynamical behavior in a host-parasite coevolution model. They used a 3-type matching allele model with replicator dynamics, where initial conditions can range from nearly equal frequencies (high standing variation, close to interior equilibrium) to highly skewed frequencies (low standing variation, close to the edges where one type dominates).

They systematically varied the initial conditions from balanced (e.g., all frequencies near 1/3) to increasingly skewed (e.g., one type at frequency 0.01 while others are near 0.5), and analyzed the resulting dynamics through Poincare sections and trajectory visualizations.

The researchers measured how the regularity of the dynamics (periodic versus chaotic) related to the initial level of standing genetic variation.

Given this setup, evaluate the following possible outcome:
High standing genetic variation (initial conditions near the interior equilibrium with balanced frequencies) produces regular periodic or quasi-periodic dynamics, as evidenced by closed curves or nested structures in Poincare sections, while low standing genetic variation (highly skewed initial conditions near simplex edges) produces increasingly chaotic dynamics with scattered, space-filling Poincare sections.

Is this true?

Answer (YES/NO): YES